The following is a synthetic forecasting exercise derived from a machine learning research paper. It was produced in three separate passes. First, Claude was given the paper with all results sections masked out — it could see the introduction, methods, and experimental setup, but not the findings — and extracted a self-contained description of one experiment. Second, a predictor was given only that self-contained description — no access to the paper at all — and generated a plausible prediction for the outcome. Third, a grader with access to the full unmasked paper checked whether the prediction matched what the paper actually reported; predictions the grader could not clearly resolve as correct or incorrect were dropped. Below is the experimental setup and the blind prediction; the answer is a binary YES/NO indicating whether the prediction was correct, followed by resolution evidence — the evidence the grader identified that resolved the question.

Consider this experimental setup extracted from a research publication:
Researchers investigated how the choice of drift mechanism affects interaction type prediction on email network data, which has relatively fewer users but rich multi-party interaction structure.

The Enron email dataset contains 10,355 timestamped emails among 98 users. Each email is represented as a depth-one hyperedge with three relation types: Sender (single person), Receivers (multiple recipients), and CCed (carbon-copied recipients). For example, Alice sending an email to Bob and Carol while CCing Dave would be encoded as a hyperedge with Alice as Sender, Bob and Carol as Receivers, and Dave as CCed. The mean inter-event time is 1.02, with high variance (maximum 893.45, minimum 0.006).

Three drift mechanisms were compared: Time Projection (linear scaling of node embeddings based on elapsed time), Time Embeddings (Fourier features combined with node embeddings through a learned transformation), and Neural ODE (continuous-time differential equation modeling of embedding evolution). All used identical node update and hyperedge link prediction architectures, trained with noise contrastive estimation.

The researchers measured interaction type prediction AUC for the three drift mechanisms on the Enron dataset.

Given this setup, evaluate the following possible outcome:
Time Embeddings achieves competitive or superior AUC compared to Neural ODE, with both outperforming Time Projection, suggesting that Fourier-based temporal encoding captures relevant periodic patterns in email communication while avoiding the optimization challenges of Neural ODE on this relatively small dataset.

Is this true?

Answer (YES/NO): YES